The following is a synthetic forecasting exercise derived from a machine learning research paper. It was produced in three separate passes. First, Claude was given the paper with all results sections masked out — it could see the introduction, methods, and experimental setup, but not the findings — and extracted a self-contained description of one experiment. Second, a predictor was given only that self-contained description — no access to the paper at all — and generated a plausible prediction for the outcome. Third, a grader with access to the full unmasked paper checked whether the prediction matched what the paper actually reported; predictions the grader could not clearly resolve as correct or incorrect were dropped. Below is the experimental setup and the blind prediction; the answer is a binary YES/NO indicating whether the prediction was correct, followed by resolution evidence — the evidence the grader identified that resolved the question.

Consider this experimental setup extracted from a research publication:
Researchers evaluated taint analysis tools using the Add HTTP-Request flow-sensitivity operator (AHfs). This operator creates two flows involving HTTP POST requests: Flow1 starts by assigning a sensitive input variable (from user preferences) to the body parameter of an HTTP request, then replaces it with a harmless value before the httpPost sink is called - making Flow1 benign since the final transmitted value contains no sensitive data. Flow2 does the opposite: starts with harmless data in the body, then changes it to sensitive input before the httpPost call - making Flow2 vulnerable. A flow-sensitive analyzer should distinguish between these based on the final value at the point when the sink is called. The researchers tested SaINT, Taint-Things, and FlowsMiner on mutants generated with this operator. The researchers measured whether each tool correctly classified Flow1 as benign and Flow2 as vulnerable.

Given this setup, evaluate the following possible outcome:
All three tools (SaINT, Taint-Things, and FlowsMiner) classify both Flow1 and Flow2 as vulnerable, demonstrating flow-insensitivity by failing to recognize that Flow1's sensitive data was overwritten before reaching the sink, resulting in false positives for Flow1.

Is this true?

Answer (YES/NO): NO